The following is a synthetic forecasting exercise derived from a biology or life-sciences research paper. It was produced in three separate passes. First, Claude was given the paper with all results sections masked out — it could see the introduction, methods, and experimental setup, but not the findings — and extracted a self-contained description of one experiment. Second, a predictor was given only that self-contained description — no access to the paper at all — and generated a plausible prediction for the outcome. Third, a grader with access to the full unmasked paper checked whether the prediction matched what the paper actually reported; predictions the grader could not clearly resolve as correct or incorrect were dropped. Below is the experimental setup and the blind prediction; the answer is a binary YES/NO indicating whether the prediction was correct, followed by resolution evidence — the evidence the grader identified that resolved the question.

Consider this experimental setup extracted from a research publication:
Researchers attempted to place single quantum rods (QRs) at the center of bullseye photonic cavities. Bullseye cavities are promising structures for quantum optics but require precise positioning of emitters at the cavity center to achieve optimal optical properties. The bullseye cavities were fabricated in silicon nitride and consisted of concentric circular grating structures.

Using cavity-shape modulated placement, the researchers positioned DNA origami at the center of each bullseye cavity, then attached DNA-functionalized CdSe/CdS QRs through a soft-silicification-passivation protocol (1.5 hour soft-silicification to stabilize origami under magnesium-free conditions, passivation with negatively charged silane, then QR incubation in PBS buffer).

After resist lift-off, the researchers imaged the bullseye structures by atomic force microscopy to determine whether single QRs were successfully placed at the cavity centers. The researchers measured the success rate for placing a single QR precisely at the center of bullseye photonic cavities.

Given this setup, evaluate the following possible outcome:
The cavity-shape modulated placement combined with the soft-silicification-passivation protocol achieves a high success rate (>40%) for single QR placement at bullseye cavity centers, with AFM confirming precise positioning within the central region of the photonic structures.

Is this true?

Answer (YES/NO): YES